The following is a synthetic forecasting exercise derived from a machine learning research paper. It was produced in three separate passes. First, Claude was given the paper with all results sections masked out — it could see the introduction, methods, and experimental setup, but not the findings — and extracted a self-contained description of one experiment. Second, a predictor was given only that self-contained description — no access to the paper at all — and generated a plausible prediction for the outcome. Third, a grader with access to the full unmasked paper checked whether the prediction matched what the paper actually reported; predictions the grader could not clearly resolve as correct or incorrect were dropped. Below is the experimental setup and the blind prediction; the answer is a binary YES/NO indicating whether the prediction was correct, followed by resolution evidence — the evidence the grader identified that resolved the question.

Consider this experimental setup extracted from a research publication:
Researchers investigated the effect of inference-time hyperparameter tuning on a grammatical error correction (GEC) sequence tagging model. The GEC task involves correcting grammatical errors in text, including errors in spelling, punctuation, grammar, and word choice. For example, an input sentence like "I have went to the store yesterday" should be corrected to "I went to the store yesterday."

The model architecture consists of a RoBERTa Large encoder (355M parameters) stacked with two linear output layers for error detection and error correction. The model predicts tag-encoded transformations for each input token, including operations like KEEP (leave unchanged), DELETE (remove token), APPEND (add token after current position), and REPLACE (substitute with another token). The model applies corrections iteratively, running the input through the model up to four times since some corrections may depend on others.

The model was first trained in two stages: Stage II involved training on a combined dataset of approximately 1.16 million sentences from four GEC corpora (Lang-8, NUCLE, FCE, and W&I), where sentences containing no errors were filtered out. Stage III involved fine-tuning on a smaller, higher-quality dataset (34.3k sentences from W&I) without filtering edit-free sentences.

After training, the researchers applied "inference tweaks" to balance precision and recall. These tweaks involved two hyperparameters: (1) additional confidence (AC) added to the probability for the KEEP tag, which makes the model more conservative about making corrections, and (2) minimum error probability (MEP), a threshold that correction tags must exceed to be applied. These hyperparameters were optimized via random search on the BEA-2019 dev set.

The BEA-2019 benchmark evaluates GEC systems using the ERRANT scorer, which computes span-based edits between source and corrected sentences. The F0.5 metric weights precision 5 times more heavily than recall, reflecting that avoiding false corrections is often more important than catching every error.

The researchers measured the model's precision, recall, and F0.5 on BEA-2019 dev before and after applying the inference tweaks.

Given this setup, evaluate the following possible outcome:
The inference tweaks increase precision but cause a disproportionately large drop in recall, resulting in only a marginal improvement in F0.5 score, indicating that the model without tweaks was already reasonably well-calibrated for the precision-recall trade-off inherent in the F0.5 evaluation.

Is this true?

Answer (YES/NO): NO